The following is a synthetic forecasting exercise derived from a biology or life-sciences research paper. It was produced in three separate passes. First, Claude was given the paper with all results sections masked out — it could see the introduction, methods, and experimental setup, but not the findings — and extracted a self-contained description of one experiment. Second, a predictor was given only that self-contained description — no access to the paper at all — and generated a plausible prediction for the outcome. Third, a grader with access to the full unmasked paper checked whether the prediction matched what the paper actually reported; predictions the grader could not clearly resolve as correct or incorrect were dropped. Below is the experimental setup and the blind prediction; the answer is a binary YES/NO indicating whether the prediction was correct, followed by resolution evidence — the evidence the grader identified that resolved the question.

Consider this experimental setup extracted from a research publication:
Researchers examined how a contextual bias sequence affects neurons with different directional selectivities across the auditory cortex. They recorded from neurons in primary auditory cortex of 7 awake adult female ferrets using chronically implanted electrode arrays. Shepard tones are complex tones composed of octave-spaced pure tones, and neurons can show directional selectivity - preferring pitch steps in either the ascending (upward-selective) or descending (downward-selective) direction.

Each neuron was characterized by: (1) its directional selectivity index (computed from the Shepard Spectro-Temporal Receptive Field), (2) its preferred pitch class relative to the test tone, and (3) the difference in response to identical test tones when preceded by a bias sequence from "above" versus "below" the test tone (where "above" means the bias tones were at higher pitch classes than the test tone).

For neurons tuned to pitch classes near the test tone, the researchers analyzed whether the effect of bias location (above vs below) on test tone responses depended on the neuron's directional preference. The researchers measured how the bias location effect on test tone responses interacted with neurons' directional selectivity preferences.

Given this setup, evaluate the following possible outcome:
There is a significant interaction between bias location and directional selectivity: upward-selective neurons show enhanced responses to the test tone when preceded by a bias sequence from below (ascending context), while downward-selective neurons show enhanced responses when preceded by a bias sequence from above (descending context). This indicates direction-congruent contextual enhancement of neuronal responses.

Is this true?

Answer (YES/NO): YES